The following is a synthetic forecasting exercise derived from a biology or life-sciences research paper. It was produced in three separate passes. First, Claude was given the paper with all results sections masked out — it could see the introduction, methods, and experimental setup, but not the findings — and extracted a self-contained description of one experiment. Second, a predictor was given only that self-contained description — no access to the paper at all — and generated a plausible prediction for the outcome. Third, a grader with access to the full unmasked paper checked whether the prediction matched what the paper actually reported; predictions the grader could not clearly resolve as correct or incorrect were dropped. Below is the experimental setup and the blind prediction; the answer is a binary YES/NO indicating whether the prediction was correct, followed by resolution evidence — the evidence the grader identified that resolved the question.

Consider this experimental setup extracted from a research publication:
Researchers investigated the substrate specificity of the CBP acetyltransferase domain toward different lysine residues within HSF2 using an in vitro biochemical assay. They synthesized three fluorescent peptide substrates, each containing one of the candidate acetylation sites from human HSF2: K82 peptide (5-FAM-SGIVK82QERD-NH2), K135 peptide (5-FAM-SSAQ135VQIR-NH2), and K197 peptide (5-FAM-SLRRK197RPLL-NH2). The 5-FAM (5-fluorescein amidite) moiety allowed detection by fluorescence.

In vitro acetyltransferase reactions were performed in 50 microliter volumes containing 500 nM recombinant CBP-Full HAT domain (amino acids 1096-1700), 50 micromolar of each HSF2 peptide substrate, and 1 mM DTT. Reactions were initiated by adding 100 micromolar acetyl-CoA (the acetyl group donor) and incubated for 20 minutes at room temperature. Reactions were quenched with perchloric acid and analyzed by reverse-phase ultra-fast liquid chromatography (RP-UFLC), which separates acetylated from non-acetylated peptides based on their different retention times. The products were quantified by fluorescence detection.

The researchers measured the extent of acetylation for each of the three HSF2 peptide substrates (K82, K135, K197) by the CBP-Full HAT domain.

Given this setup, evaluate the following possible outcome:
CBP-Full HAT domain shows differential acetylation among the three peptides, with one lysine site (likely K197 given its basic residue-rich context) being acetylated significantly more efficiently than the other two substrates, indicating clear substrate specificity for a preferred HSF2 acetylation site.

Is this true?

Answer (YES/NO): NO